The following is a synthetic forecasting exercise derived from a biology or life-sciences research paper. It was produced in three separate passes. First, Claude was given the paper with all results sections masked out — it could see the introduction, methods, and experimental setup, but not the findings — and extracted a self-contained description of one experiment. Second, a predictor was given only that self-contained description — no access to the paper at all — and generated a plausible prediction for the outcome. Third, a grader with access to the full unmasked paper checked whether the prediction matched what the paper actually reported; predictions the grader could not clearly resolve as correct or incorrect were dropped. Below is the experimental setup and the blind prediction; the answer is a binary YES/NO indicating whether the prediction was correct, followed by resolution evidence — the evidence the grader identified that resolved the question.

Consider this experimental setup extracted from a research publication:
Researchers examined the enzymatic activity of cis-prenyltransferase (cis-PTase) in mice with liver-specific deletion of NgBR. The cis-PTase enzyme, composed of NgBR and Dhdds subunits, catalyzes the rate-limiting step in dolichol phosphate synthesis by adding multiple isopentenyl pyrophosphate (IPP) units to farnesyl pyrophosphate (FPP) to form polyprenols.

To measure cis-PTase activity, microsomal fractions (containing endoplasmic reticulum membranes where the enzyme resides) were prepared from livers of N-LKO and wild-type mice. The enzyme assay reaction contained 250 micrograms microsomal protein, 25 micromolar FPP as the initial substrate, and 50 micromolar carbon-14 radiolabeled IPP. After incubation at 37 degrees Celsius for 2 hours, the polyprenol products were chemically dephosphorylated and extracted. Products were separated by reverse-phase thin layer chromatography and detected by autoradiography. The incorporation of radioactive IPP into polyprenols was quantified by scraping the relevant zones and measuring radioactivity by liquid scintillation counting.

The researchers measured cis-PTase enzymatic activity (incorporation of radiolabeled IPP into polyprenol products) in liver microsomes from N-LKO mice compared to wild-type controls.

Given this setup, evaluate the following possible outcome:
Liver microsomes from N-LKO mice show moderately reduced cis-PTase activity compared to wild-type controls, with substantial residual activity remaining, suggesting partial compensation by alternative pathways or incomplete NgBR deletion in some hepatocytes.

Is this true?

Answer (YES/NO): NO